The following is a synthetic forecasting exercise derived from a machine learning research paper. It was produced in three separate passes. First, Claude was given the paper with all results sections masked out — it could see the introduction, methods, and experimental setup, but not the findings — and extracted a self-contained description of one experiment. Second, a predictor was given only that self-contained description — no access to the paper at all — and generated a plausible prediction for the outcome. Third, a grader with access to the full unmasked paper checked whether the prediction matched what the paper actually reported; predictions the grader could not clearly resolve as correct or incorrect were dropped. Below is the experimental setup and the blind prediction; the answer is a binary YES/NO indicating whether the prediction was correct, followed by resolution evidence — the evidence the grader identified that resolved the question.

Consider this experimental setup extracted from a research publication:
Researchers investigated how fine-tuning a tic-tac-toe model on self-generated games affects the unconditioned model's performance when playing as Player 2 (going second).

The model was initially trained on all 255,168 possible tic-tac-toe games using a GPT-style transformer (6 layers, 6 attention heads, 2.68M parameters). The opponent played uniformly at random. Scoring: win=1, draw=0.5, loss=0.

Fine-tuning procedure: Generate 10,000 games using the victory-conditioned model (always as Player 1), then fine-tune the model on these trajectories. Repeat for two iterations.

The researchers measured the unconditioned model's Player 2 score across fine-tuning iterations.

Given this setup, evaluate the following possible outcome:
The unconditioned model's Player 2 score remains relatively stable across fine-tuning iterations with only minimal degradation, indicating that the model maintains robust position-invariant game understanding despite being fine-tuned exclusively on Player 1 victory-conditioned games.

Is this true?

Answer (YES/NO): NO